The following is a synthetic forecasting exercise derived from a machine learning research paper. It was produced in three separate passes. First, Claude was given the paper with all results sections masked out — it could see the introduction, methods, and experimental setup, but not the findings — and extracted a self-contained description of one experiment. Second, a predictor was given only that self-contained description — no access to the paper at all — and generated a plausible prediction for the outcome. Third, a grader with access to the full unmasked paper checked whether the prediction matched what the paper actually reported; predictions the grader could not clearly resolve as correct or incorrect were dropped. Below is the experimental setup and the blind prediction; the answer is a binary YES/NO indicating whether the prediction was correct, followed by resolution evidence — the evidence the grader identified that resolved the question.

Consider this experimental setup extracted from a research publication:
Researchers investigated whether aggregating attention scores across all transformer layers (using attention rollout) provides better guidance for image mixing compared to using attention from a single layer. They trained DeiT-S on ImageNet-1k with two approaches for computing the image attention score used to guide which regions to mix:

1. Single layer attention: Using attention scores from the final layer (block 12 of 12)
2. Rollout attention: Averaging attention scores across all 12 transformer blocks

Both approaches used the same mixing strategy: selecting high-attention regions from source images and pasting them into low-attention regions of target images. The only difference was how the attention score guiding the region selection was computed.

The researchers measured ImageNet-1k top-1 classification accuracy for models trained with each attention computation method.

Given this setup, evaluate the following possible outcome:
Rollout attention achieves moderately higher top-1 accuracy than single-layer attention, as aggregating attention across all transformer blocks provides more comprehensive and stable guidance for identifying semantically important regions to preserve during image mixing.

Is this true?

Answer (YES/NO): NO